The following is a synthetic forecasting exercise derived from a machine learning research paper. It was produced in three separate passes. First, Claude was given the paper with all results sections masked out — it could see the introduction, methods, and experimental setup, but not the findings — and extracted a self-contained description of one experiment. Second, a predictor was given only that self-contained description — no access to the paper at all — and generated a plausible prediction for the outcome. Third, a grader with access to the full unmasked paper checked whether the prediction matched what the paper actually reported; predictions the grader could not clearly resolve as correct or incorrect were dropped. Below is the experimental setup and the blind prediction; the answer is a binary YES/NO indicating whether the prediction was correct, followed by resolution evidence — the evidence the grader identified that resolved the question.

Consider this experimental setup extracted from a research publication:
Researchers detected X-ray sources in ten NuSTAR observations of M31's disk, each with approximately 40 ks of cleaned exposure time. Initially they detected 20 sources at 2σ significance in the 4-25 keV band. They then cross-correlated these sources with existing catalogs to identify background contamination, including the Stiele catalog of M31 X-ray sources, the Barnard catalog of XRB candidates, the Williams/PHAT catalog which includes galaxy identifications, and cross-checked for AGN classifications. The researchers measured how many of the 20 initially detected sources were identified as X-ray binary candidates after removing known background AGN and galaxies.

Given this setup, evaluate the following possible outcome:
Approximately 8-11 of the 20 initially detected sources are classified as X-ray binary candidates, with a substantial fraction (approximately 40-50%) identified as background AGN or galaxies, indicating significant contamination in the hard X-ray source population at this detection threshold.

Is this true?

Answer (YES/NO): NO